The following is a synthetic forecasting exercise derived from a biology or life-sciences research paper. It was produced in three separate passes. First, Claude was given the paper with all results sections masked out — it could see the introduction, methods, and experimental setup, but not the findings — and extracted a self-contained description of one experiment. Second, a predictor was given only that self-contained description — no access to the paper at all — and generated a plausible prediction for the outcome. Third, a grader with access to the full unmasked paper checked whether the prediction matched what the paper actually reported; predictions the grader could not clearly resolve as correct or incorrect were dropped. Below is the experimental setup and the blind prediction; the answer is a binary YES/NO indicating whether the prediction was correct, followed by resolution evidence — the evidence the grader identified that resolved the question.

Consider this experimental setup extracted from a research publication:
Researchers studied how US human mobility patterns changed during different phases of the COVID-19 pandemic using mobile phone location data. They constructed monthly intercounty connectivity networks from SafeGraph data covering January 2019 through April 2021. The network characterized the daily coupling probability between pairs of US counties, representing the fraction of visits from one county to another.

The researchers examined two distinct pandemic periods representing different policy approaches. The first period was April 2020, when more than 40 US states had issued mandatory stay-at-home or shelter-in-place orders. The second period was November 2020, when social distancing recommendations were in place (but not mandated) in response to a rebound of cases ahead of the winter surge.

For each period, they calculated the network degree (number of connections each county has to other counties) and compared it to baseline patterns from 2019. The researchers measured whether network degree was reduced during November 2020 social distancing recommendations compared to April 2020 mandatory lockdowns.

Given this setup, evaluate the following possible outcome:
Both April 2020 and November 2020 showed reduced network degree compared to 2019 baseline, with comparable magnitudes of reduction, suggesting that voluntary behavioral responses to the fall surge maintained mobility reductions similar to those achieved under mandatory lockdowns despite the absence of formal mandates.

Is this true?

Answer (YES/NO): NO